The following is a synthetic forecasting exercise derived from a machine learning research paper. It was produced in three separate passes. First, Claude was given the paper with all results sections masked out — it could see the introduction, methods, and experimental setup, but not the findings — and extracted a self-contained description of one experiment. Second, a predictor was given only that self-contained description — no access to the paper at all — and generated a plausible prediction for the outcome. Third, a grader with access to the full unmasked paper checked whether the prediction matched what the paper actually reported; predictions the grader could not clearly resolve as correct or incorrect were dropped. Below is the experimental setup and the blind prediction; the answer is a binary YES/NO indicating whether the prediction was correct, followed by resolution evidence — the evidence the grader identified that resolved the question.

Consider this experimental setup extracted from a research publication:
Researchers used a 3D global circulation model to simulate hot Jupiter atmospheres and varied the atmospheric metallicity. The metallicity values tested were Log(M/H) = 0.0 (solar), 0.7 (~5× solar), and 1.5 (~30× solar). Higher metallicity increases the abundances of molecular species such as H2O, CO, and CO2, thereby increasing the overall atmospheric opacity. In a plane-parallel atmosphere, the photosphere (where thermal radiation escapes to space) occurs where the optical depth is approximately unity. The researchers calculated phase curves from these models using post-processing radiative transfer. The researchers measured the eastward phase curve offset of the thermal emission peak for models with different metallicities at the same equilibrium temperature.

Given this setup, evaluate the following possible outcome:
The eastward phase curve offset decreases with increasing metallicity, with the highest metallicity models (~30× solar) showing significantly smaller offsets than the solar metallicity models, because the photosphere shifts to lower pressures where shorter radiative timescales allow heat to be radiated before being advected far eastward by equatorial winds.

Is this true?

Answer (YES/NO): YES